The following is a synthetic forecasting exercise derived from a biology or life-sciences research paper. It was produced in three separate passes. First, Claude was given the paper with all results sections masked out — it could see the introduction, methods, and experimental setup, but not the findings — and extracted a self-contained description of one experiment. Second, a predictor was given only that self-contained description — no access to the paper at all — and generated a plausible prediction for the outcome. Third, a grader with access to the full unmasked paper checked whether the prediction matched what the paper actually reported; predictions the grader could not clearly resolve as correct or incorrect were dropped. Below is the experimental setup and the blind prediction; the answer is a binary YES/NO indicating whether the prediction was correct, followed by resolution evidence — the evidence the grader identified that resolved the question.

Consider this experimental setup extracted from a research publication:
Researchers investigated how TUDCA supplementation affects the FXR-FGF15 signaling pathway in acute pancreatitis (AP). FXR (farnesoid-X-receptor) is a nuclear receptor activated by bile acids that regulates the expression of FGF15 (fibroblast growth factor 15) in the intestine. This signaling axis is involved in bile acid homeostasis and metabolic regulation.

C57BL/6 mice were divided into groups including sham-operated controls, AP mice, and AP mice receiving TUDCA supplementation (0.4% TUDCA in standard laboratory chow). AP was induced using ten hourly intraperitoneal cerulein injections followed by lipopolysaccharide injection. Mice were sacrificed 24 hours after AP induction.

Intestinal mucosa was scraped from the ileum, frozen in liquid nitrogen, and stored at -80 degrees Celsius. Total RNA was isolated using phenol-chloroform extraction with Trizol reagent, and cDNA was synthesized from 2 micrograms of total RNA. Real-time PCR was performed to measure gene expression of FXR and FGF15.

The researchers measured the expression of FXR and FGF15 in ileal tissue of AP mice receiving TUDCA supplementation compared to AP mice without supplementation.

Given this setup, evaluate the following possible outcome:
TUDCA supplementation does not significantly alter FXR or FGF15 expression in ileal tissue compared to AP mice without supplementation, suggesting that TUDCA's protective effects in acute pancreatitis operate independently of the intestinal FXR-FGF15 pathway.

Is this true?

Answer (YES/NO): NO